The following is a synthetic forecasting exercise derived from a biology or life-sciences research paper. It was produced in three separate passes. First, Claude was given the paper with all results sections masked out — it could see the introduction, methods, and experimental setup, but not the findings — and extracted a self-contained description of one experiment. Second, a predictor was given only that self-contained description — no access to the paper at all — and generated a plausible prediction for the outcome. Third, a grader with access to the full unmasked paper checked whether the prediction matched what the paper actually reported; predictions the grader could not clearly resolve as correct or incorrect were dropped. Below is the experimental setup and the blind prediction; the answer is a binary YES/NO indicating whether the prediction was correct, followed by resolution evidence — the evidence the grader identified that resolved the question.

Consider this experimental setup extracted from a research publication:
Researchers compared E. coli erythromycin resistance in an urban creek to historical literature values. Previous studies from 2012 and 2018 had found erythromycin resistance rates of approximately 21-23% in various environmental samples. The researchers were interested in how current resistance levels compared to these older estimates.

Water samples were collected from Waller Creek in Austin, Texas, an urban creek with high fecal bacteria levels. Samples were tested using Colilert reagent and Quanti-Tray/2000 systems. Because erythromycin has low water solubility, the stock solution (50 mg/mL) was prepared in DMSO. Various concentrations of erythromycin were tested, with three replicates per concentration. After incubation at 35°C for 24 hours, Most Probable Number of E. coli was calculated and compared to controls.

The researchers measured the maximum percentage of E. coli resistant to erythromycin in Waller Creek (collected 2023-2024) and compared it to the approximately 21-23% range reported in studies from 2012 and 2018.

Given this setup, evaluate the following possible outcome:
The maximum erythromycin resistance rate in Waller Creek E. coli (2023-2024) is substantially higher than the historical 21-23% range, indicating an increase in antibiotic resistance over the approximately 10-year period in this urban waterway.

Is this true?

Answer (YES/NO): YES